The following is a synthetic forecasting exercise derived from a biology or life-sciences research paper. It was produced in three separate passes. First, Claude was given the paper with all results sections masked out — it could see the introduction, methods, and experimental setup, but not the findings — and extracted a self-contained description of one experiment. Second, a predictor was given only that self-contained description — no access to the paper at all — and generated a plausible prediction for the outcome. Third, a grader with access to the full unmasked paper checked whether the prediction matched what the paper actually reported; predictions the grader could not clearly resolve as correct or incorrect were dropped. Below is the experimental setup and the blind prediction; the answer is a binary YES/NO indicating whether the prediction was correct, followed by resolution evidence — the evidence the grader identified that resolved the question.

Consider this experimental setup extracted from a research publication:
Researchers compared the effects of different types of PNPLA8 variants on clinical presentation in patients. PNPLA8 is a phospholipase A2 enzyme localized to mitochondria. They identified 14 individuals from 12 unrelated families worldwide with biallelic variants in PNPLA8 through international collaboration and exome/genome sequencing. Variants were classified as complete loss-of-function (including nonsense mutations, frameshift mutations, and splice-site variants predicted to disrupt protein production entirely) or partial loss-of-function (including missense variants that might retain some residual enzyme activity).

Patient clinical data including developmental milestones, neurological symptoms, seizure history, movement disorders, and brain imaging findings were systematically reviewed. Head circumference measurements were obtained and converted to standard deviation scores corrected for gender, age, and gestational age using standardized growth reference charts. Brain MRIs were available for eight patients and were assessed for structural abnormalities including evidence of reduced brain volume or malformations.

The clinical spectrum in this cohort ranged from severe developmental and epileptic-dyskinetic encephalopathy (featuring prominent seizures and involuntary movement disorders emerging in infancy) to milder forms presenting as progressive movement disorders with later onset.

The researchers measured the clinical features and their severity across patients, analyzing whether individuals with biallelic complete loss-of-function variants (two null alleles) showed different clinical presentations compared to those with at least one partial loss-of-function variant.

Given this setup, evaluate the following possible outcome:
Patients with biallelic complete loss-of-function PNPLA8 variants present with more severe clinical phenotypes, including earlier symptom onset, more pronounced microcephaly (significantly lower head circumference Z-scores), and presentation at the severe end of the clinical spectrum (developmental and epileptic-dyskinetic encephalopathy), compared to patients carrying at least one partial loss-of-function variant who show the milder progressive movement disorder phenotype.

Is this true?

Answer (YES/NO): YES